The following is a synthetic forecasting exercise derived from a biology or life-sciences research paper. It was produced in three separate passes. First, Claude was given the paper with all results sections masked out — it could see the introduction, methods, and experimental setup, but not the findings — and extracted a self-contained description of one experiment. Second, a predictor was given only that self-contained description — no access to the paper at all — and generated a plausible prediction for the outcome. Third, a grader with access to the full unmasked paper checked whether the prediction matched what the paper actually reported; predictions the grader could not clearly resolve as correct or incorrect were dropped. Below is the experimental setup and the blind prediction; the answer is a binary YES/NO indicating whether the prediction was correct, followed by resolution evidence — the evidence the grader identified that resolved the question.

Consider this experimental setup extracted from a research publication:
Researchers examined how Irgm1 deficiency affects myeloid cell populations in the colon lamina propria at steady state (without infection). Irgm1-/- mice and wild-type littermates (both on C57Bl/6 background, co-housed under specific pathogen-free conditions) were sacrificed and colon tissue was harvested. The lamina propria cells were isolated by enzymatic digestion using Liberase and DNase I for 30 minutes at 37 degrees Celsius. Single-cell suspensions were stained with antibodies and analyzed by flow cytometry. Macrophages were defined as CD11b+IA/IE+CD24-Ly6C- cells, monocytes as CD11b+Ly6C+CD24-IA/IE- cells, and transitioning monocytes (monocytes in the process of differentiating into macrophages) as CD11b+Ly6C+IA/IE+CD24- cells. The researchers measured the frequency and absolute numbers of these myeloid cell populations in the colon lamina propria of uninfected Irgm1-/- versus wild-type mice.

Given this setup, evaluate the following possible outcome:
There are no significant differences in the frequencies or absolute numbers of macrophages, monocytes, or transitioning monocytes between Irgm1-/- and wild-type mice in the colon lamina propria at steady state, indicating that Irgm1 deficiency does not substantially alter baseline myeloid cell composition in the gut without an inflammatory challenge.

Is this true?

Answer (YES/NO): YES